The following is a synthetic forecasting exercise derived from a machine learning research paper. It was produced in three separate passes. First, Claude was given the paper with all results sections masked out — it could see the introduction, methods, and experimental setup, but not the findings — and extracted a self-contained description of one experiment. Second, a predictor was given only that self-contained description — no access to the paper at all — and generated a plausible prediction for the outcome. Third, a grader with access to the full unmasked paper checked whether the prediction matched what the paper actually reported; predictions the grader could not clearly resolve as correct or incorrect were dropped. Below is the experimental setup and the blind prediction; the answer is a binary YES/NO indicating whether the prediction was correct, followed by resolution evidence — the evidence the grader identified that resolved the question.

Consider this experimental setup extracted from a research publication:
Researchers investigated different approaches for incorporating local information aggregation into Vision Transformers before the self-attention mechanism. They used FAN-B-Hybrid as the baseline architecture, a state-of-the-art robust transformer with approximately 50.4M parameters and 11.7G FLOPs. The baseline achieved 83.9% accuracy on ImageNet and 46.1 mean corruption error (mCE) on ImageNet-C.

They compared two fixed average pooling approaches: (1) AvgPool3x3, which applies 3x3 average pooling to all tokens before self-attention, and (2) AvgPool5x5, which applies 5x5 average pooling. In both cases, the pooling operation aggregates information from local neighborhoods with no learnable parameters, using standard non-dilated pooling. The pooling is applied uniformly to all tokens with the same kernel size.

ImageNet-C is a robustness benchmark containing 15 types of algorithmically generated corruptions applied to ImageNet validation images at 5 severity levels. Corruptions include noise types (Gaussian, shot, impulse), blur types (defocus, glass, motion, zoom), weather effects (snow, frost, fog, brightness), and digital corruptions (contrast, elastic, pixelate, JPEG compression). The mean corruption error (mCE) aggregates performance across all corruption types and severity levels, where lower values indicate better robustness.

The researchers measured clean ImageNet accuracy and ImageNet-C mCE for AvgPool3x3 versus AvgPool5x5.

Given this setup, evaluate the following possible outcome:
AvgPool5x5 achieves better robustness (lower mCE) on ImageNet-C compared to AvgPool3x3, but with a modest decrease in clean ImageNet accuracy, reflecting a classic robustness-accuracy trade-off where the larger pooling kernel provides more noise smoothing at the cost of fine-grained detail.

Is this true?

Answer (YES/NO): YES